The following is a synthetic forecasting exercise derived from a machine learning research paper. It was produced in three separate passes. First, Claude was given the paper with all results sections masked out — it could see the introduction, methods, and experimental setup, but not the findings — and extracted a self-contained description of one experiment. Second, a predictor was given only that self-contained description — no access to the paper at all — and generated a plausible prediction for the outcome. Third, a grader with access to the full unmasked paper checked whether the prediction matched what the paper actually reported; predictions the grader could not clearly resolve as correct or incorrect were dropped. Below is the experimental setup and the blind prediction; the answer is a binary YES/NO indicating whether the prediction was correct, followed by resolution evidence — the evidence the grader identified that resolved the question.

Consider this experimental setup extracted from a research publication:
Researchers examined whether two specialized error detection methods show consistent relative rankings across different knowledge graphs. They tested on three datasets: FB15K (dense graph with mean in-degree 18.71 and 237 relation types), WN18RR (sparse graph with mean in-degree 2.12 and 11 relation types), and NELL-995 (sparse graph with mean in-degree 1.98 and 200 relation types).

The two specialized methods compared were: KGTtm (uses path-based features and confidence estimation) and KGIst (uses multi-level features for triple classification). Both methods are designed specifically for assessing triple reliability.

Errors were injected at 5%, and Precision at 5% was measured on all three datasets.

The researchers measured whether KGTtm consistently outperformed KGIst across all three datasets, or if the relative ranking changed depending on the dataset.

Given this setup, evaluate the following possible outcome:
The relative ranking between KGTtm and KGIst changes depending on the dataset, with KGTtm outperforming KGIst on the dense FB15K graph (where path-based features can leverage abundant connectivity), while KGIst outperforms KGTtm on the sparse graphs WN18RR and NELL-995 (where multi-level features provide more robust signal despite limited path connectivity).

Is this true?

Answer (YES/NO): NO